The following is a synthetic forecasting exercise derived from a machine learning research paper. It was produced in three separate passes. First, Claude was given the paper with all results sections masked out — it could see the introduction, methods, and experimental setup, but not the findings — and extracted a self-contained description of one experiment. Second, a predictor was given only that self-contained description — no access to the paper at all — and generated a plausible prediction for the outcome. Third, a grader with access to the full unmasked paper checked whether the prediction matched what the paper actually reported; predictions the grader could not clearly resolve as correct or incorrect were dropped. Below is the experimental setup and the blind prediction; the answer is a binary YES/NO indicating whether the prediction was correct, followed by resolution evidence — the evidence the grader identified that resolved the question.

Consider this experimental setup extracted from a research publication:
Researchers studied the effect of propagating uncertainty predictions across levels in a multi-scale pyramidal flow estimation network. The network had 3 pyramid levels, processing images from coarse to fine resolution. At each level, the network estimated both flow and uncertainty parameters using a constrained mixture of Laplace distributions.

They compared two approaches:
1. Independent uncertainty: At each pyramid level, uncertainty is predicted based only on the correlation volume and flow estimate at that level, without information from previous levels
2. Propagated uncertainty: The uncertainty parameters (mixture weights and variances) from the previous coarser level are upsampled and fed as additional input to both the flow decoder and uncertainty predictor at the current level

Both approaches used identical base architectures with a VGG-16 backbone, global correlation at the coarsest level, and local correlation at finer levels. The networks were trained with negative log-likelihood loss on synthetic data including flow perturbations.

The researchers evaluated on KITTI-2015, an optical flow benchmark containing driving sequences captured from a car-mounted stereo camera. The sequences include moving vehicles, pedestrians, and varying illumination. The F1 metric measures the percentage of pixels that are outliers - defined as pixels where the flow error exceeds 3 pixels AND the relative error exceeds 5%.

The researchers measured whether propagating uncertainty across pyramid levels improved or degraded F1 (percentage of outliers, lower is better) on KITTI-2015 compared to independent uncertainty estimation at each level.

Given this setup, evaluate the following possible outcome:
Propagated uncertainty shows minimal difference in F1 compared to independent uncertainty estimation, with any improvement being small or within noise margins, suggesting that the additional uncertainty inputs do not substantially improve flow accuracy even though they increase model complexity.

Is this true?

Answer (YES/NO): NO